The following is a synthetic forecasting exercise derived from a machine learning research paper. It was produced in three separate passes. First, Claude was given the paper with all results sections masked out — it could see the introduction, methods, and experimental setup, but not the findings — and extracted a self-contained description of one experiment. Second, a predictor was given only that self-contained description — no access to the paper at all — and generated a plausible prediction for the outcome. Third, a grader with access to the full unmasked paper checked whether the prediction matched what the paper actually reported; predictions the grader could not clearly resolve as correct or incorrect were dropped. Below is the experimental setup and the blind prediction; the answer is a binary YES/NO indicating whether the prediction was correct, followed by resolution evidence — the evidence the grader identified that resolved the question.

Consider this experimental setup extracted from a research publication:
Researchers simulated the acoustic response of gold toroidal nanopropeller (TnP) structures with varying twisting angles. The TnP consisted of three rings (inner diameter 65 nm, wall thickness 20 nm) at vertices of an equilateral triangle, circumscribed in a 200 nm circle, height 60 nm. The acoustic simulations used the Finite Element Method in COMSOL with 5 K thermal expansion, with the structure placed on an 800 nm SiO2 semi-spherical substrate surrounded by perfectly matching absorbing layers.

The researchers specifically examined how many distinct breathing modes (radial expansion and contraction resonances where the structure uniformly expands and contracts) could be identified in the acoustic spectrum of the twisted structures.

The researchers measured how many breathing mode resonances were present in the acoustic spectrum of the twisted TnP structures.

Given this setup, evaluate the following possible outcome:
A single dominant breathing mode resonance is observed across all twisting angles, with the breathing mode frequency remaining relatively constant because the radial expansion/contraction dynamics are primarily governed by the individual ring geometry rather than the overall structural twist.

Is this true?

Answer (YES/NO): NO